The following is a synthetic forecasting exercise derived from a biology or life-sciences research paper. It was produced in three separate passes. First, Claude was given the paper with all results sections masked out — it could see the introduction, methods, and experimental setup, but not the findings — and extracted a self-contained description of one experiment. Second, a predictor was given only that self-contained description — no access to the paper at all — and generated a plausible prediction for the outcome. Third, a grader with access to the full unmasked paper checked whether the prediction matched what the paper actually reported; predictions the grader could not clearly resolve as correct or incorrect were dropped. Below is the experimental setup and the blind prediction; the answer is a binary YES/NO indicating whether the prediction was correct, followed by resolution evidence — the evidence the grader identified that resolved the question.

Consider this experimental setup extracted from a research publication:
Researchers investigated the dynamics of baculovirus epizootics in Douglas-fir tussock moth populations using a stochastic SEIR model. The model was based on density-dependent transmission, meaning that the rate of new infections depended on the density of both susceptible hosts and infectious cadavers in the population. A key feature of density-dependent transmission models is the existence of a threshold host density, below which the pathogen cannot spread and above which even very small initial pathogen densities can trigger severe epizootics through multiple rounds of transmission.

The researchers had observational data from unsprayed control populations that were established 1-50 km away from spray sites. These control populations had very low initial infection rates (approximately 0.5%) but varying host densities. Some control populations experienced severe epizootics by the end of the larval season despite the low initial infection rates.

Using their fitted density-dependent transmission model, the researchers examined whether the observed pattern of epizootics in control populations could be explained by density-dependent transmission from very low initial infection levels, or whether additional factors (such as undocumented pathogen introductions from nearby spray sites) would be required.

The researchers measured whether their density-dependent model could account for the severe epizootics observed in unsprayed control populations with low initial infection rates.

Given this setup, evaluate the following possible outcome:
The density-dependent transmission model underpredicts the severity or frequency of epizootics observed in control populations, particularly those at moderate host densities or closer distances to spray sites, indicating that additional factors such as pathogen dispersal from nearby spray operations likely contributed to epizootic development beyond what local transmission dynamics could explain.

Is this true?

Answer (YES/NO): NO